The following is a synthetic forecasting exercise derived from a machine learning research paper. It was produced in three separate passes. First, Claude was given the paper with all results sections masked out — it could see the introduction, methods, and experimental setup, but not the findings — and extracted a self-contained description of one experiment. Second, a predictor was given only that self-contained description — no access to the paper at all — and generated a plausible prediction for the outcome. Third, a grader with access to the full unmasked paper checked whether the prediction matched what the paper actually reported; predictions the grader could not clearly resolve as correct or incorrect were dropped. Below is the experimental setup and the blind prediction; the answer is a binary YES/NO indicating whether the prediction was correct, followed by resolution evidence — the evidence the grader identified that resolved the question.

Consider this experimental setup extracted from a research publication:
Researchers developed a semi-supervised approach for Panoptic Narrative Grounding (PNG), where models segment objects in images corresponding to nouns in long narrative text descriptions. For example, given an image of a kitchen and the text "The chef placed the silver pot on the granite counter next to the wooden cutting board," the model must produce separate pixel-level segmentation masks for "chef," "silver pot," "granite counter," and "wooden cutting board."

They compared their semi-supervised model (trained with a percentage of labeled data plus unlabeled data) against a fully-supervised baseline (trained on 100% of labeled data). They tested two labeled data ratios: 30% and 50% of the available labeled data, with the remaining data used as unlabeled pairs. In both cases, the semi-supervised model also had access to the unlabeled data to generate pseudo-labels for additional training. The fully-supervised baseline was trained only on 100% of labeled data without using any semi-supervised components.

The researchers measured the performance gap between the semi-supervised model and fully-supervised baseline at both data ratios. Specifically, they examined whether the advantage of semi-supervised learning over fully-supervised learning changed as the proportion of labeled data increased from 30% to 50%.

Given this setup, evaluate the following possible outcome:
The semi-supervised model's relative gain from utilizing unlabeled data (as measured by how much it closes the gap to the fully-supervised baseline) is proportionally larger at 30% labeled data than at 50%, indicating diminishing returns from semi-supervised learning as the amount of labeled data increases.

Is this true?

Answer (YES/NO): NO